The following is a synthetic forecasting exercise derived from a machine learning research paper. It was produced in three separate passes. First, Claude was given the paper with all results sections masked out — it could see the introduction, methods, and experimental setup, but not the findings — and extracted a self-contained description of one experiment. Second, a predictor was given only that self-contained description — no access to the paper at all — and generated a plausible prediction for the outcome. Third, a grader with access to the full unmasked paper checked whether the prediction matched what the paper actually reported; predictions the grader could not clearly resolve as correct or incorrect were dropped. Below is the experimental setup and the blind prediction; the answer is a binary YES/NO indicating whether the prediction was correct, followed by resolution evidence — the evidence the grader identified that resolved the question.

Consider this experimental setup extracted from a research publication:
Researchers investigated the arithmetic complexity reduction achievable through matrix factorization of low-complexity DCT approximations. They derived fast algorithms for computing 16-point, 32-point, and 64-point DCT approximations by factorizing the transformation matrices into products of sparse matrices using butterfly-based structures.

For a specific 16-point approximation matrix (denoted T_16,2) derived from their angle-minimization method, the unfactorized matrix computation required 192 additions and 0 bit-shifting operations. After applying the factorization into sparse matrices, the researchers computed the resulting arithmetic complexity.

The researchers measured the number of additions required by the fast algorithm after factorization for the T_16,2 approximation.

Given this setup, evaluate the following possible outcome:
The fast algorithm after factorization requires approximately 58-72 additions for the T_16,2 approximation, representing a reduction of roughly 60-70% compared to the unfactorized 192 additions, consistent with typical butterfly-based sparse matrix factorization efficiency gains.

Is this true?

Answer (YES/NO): NO